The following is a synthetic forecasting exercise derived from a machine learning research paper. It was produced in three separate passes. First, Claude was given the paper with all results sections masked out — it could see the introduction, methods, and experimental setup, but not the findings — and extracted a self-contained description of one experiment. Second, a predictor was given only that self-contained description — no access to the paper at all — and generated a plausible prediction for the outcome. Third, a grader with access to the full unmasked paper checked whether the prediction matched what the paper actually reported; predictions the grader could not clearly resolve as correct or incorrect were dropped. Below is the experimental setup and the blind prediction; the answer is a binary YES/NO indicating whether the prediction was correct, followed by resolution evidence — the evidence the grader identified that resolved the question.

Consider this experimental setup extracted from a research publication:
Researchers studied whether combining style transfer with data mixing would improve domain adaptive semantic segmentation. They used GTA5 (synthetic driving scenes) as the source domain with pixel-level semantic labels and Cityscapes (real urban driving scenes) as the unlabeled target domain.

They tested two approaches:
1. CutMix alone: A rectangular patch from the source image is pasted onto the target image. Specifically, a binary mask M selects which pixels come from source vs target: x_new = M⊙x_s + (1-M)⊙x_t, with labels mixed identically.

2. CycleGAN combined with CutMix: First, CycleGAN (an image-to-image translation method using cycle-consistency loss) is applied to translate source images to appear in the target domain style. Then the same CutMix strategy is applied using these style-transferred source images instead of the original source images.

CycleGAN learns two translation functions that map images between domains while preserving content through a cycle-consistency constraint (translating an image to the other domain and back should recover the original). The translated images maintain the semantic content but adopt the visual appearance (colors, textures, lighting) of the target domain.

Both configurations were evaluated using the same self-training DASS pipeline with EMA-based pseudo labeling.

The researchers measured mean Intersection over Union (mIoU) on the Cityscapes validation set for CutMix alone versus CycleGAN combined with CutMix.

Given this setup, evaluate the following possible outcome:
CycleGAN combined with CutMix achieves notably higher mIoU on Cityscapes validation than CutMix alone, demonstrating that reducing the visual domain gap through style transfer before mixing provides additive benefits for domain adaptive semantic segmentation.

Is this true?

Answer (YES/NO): NO